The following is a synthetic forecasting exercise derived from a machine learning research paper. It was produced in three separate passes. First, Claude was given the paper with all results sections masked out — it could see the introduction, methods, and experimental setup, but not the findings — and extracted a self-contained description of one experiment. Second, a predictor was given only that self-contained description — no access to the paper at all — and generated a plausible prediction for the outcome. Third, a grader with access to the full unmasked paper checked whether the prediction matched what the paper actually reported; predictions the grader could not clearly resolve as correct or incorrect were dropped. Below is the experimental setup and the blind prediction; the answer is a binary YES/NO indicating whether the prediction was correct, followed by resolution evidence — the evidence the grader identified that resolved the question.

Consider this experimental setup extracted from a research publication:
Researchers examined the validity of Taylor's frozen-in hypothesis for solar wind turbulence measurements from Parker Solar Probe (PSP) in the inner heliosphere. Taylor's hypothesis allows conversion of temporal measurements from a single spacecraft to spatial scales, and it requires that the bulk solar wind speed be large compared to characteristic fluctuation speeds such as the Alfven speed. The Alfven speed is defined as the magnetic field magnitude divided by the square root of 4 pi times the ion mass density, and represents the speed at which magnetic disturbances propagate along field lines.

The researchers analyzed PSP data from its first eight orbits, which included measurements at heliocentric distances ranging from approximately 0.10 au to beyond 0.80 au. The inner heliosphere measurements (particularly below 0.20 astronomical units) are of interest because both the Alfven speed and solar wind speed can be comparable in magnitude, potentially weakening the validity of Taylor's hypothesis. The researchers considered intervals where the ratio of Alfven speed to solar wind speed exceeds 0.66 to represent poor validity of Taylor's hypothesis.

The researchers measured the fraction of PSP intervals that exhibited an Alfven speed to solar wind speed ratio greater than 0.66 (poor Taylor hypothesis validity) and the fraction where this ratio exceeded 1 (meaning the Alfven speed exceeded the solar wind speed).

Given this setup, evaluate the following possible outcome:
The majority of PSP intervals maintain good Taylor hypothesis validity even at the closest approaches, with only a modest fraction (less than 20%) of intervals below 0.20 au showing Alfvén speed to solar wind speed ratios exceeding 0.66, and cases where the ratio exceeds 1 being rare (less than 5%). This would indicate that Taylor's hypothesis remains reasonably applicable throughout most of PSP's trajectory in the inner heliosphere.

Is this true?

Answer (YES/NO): YES